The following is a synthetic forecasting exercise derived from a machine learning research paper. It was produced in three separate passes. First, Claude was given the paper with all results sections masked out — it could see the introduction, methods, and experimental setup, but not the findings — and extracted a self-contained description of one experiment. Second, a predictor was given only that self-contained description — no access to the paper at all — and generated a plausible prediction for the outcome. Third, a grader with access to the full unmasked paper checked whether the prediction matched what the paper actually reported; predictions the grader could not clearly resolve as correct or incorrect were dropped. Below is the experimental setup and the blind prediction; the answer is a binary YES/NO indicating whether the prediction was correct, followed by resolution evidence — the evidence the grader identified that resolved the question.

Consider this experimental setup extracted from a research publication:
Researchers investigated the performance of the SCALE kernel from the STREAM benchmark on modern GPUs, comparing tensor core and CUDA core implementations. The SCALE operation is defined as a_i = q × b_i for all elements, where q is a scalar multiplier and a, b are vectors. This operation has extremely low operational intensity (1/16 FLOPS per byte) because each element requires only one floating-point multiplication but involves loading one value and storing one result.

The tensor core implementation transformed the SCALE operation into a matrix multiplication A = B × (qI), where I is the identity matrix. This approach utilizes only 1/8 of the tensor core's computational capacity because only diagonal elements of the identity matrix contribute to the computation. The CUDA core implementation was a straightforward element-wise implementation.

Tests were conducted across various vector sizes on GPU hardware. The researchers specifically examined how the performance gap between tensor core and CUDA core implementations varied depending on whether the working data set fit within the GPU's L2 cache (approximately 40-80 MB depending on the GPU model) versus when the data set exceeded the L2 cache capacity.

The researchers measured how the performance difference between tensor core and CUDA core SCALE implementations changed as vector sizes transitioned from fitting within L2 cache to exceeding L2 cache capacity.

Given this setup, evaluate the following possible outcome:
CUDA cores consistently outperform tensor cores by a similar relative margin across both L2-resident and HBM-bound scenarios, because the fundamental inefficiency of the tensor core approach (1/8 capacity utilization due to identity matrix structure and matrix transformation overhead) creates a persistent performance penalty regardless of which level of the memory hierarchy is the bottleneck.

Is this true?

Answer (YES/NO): NO